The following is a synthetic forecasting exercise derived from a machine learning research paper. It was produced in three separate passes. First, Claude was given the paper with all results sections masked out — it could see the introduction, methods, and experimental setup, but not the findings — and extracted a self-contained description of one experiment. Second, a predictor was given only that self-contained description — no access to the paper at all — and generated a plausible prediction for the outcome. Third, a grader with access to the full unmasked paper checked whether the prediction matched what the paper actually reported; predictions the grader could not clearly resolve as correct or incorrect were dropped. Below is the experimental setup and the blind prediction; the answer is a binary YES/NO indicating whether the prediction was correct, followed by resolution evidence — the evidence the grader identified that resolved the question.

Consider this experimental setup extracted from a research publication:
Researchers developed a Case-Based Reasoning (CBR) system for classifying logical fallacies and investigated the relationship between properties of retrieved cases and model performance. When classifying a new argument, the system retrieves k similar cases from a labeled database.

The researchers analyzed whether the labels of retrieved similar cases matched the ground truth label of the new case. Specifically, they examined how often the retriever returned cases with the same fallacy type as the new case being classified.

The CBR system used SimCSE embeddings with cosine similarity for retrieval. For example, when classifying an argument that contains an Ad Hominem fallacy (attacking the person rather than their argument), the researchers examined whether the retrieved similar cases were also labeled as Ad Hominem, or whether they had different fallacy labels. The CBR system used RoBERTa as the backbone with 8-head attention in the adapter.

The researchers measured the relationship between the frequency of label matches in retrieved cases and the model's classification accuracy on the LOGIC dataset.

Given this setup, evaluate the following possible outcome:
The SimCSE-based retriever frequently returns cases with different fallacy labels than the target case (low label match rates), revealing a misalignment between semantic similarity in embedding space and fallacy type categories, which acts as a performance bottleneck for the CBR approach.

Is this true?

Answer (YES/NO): NO